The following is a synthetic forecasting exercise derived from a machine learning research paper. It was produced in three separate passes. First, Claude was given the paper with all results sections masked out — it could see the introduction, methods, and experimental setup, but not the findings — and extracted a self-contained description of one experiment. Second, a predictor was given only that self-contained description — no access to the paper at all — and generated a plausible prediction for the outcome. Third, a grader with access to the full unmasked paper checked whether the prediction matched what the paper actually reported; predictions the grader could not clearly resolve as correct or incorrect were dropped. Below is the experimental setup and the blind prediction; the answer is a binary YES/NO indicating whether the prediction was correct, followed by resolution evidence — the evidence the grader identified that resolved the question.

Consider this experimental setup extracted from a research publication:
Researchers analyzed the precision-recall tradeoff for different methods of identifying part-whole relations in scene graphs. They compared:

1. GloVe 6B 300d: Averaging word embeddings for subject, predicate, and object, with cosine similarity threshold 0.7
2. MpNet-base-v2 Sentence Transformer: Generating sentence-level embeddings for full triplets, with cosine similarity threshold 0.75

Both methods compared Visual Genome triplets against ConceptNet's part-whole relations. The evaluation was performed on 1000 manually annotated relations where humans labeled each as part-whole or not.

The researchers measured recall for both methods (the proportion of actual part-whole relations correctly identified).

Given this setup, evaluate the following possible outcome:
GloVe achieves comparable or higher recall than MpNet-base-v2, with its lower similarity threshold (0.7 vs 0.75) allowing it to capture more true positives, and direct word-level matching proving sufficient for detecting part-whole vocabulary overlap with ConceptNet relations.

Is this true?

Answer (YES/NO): YES